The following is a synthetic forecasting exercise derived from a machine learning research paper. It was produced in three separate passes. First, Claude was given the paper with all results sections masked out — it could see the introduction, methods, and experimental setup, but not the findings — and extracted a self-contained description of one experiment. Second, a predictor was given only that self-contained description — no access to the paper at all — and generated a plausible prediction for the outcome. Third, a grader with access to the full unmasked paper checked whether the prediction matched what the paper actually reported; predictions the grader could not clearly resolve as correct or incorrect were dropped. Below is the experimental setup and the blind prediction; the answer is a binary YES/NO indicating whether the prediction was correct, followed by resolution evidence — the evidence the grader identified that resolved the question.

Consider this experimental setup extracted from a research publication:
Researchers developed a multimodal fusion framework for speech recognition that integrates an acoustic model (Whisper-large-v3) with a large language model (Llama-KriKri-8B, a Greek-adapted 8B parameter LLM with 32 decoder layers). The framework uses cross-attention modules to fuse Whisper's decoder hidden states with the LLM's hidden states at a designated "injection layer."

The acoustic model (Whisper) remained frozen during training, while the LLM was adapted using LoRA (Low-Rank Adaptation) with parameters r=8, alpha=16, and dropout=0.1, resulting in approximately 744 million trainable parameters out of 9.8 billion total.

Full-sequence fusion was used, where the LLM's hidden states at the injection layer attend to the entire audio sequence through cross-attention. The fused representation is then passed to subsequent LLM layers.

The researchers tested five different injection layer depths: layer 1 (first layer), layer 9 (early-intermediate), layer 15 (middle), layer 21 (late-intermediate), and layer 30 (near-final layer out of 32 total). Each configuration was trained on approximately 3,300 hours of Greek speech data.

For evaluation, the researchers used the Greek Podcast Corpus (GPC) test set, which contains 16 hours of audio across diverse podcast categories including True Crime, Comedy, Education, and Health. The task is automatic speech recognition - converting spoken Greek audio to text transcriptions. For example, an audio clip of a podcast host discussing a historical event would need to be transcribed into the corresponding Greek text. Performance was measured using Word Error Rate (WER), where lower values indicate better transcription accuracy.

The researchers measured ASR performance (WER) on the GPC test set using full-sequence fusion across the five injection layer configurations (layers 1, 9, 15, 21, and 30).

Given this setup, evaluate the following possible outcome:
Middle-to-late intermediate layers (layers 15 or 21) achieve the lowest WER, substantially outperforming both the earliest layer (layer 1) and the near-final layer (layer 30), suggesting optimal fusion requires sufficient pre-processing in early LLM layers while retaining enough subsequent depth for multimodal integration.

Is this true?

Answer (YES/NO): NO